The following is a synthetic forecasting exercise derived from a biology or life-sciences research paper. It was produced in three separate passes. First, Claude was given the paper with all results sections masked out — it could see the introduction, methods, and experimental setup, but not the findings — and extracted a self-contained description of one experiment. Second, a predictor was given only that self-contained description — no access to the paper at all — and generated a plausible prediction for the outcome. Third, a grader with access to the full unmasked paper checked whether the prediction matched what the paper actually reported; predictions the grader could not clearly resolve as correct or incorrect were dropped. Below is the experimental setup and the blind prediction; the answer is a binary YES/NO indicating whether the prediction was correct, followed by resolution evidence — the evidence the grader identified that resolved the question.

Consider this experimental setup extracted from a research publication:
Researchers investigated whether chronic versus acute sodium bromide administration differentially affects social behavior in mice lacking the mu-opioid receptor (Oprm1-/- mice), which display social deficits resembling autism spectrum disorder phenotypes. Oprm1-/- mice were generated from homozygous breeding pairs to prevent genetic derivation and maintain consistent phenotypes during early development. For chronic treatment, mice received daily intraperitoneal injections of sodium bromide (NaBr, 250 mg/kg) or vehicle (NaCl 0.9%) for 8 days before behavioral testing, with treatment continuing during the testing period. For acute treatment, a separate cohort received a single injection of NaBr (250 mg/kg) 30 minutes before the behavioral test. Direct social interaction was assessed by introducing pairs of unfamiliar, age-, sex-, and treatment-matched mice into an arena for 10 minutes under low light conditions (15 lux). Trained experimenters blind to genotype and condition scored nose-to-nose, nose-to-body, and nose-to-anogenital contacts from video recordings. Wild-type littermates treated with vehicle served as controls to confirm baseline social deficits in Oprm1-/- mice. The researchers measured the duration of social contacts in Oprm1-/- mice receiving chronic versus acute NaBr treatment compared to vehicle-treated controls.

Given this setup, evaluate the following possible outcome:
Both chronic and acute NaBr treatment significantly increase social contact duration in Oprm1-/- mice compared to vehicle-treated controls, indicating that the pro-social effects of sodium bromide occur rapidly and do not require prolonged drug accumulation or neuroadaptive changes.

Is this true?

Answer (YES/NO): NO